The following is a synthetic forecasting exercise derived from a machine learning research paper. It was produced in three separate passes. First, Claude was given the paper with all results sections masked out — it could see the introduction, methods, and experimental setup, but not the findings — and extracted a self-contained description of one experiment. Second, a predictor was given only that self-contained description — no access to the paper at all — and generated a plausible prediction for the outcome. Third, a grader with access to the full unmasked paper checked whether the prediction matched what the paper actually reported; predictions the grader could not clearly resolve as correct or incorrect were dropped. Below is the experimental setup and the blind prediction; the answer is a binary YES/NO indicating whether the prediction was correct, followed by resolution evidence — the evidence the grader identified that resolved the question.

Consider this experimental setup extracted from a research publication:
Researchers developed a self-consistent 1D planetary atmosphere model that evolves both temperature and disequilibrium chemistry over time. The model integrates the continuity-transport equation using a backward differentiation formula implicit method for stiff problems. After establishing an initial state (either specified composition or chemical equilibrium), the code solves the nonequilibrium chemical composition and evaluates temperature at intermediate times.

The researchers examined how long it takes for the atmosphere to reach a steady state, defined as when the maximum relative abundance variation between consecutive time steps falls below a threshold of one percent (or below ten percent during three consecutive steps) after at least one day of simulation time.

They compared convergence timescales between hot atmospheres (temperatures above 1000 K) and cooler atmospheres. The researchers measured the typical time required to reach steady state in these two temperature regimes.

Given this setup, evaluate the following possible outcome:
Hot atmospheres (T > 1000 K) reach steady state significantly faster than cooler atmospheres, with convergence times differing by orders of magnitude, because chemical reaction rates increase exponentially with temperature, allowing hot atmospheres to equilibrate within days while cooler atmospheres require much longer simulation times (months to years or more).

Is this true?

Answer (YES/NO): NO